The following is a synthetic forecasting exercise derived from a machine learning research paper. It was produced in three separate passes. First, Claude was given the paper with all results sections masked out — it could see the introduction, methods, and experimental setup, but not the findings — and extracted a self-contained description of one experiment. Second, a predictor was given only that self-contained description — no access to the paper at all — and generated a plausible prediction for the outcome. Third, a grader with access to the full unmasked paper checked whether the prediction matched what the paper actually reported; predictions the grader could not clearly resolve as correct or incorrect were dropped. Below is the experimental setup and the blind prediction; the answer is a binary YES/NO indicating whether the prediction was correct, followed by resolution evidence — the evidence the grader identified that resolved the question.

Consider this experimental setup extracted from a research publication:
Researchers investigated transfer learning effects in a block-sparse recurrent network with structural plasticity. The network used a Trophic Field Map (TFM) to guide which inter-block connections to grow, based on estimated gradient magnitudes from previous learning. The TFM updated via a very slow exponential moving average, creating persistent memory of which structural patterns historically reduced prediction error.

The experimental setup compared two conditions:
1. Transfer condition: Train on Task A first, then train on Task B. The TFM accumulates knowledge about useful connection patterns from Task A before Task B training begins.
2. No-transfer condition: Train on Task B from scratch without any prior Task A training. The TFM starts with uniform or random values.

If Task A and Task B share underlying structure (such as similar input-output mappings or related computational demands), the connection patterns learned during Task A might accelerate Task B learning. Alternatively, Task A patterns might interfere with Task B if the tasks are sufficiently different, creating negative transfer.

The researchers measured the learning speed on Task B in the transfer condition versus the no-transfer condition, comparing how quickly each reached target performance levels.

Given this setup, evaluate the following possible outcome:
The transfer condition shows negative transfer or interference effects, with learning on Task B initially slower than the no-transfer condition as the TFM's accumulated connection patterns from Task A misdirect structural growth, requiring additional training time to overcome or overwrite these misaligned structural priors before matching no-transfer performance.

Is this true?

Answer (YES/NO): NO